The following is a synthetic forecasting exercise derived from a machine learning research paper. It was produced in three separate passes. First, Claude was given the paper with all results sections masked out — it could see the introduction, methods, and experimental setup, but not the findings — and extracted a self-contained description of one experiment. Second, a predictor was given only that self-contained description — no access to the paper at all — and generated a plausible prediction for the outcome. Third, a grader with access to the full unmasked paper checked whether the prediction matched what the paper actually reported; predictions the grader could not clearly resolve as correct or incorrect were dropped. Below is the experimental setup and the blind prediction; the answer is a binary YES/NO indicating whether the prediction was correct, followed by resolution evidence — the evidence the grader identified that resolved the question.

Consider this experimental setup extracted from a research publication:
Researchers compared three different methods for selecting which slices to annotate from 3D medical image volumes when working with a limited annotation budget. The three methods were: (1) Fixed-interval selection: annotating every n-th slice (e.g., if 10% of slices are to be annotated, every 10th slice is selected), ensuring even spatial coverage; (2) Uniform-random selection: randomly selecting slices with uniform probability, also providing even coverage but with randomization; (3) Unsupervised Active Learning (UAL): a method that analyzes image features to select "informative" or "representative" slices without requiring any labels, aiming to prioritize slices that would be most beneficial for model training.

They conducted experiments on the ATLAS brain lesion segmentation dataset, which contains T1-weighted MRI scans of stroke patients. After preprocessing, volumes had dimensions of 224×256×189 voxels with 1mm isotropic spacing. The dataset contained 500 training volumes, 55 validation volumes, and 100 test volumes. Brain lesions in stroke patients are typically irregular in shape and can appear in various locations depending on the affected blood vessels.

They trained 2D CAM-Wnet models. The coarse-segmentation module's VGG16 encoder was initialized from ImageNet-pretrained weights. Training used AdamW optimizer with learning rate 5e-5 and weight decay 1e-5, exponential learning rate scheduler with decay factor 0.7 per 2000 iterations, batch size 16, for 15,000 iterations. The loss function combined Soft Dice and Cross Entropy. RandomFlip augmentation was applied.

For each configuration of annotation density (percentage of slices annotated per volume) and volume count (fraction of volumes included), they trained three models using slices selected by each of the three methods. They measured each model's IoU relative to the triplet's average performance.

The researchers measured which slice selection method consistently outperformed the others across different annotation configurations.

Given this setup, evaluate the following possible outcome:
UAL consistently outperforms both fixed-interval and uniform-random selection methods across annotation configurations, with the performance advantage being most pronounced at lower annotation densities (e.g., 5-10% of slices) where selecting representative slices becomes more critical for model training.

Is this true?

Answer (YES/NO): NO